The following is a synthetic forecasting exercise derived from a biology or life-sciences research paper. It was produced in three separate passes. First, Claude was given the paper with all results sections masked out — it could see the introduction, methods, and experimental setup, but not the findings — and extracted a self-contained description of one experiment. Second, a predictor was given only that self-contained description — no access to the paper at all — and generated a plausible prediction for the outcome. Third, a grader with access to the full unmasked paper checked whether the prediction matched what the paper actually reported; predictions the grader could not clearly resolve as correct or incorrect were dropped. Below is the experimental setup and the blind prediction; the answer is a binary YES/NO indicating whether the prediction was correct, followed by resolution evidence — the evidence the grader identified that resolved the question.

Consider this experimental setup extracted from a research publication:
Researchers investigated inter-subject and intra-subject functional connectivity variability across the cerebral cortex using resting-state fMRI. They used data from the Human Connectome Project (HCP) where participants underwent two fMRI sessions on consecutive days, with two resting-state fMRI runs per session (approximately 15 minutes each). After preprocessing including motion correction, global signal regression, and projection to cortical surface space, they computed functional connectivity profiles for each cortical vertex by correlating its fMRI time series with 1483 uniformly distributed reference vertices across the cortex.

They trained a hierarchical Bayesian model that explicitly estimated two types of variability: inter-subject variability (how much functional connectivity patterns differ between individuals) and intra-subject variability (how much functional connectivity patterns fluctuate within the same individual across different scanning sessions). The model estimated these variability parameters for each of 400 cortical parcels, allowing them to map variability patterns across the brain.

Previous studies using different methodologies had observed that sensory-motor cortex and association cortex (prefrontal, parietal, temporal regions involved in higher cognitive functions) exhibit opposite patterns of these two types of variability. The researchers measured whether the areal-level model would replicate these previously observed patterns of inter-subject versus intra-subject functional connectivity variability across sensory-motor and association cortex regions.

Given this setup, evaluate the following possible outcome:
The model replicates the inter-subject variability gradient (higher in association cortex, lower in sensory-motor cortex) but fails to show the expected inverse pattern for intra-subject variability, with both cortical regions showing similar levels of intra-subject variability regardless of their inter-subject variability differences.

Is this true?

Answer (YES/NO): NO